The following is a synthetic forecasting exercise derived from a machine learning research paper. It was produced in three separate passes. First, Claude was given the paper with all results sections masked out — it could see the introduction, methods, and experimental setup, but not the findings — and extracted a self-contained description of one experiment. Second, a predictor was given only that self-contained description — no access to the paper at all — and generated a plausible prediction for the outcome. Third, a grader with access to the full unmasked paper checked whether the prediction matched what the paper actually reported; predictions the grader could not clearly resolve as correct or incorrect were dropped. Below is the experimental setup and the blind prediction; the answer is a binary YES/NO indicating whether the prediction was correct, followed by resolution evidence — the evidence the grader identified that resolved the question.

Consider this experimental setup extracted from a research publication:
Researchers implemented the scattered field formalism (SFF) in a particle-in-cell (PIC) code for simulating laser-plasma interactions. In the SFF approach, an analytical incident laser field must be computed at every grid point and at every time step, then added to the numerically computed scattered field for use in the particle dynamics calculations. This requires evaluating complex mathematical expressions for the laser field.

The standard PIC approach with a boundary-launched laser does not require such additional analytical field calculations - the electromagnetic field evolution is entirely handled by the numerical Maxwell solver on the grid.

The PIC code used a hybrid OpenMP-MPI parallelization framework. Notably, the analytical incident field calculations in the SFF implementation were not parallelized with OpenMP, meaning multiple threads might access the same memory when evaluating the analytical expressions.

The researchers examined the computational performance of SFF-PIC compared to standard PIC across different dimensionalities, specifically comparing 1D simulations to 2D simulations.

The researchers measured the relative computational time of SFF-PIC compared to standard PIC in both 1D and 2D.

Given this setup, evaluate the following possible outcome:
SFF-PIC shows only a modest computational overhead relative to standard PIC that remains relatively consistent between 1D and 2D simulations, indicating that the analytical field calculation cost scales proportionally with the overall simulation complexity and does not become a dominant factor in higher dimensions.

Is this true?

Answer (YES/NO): NO